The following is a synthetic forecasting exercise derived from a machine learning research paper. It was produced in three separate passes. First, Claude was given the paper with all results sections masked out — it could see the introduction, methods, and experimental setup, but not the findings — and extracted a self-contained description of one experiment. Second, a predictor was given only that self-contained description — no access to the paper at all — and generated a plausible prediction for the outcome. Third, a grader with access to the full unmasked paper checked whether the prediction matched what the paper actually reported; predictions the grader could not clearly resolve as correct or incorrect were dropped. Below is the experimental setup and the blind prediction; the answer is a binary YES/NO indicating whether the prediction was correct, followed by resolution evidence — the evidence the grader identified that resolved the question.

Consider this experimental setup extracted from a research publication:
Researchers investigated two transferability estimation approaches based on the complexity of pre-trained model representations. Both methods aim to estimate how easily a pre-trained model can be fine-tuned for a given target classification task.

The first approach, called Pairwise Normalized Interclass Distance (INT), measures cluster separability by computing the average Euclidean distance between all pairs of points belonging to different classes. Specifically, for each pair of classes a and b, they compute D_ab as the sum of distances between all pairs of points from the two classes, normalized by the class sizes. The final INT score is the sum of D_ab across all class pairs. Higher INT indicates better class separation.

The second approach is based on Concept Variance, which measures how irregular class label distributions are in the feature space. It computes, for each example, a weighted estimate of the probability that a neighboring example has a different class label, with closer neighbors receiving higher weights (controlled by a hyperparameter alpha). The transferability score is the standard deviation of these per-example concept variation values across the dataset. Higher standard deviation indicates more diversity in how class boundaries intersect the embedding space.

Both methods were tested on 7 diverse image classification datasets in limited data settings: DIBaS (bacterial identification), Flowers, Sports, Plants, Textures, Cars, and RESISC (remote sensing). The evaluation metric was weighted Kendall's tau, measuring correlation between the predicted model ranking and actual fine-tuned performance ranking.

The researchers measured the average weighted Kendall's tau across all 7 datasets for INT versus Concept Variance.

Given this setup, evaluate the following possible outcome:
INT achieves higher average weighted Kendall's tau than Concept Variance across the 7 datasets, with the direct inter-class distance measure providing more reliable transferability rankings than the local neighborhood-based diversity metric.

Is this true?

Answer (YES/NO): YES